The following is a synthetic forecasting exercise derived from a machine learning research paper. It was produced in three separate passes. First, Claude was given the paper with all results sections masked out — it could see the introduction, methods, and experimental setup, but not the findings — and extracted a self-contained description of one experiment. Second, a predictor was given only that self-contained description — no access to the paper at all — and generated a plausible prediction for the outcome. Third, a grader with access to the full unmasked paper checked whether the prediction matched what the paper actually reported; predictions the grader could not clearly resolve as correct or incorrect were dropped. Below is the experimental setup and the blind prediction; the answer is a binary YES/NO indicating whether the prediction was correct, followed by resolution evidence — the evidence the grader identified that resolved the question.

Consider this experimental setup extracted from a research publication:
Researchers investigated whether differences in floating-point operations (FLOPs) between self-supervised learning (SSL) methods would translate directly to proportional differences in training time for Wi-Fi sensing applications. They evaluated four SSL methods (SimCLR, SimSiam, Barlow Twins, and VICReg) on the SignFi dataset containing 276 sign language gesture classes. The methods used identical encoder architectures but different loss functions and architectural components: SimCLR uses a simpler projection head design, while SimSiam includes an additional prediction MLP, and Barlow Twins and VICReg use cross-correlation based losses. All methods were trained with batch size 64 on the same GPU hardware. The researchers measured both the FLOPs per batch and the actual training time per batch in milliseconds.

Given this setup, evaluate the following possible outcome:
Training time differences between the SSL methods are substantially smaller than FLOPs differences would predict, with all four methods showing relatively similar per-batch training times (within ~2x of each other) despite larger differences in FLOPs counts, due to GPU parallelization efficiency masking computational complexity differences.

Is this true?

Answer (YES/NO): YES